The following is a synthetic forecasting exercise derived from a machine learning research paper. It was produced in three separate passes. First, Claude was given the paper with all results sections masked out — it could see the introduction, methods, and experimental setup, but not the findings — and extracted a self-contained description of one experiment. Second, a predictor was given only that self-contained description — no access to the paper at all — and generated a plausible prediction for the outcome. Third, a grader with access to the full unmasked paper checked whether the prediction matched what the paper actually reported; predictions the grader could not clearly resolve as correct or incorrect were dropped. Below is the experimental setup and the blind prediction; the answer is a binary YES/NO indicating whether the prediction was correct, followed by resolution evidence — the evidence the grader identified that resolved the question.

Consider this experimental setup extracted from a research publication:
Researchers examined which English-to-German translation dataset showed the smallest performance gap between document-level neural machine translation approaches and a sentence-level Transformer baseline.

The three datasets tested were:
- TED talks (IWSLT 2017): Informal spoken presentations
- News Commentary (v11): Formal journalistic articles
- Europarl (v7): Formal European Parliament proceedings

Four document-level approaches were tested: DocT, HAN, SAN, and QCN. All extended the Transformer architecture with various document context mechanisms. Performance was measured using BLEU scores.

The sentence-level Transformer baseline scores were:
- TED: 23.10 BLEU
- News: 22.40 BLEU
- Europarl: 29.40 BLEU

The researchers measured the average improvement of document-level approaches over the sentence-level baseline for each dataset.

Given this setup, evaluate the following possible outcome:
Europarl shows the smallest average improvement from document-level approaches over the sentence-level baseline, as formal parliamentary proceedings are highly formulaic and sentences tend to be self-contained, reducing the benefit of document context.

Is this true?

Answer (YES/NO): YES